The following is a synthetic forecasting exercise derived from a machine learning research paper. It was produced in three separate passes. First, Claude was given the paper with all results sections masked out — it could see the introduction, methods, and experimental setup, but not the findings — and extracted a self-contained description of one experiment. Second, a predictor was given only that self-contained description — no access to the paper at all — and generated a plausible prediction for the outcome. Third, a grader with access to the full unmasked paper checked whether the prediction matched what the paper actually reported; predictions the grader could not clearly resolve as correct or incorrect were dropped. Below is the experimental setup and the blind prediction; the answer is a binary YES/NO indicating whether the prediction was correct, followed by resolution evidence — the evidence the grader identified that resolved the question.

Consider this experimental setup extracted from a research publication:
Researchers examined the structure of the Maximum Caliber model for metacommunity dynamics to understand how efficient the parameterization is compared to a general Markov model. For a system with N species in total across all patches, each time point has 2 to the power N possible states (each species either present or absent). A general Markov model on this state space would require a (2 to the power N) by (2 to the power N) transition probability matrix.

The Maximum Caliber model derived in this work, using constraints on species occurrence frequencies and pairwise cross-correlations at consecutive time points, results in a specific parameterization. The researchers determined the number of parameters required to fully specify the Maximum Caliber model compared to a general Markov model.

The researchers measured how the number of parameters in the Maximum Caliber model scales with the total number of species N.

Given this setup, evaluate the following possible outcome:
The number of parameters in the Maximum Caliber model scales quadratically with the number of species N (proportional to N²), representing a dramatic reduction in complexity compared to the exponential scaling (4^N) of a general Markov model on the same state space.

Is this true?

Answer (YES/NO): YES